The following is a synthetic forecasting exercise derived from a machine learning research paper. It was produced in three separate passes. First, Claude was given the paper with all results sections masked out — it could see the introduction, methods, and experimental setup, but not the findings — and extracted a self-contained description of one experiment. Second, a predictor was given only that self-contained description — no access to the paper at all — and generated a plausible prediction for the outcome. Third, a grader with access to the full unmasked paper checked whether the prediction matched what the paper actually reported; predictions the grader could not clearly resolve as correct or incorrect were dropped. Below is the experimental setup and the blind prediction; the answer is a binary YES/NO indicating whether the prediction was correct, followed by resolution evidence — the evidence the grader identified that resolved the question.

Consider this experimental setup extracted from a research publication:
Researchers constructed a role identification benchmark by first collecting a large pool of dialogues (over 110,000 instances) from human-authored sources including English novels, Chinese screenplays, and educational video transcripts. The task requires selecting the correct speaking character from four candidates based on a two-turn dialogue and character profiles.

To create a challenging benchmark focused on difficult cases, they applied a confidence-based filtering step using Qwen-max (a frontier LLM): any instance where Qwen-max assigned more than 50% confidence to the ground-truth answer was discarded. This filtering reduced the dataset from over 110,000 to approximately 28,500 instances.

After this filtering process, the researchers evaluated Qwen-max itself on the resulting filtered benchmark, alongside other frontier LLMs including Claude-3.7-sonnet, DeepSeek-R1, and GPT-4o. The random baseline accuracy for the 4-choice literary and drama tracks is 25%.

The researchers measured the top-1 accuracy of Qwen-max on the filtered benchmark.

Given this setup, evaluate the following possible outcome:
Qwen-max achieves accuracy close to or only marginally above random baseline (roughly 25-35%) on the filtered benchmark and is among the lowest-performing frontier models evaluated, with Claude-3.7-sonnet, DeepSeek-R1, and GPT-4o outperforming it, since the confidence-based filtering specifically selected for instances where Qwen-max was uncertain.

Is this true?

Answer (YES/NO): NO